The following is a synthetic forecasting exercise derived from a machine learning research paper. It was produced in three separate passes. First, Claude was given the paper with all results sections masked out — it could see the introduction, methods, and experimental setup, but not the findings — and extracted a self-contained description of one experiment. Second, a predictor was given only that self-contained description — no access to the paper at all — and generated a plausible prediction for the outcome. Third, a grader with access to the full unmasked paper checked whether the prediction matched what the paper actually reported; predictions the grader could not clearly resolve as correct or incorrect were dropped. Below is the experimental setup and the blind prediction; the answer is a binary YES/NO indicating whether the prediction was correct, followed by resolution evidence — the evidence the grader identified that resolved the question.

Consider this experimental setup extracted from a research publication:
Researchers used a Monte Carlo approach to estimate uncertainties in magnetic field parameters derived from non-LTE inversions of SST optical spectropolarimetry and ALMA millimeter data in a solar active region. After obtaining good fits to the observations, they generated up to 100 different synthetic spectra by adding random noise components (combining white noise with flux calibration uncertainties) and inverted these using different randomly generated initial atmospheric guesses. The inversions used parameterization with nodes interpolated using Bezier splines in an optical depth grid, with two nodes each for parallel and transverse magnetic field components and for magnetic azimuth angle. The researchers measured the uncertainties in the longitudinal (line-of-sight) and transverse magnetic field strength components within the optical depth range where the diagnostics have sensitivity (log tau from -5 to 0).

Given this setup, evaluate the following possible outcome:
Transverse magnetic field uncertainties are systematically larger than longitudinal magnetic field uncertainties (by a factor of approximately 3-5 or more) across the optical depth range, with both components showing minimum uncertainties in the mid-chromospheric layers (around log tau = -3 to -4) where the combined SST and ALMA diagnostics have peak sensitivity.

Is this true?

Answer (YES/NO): NO